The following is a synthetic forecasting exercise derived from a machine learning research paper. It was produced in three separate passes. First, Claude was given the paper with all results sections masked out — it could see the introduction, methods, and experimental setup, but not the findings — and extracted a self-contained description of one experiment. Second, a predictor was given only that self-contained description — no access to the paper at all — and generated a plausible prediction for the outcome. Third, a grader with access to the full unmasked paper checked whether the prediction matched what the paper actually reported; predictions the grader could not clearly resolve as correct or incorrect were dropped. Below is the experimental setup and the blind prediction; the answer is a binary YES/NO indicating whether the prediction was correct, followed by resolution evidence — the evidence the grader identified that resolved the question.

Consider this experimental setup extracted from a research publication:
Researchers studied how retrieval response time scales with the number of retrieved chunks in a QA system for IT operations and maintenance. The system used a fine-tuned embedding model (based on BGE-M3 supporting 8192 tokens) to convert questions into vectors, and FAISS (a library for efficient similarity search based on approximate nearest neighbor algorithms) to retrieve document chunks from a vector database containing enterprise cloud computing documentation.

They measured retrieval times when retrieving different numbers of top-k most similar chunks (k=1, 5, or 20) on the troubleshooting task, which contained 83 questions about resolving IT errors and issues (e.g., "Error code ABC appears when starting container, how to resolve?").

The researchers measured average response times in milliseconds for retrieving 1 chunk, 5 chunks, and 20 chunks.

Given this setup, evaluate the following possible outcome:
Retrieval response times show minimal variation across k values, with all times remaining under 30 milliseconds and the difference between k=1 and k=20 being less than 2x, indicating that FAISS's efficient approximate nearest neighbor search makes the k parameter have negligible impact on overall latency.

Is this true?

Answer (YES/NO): NO